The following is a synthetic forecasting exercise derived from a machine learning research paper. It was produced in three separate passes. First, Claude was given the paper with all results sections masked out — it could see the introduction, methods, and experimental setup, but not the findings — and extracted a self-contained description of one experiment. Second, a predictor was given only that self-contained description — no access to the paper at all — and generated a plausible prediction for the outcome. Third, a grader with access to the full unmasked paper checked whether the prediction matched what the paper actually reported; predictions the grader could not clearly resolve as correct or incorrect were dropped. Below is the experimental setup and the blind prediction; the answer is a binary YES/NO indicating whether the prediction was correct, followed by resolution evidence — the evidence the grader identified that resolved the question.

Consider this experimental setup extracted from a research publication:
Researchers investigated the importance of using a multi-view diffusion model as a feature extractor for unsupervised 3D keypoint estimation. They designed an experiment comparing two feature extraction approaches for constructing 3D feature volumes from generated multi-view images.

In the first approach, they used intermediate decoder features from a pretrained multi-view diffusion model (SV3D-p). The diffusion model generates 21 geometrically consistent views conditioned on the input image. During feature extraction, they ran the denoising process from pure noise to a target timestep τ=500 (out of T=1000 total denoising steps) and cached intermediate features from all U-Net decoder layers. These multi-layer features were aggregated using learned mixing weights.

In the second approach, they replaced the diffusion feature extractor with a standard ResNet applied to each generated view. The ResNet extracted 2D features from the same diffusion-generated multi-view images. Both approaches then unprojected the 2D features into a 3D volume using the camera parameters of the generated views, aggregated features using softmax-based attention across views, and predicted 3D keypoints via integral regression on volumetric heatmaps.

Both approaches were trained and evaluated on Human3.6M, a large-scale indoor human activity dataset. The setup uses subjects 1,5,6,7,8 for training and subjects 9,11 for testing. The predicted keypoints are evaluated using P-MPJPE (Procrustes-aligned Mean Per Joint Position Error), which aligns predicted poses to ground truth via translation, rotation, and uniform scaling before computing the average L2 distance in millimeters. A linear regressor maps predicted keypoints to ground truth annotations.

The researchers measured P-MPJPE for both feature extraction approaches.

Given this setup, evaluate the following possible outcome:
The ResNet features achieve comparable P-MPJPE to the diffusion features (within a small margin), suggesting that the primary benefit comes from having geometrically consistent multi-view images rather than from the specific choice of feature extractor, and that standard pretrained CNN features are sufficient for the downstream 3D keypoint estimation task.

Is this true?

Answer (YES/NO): NO